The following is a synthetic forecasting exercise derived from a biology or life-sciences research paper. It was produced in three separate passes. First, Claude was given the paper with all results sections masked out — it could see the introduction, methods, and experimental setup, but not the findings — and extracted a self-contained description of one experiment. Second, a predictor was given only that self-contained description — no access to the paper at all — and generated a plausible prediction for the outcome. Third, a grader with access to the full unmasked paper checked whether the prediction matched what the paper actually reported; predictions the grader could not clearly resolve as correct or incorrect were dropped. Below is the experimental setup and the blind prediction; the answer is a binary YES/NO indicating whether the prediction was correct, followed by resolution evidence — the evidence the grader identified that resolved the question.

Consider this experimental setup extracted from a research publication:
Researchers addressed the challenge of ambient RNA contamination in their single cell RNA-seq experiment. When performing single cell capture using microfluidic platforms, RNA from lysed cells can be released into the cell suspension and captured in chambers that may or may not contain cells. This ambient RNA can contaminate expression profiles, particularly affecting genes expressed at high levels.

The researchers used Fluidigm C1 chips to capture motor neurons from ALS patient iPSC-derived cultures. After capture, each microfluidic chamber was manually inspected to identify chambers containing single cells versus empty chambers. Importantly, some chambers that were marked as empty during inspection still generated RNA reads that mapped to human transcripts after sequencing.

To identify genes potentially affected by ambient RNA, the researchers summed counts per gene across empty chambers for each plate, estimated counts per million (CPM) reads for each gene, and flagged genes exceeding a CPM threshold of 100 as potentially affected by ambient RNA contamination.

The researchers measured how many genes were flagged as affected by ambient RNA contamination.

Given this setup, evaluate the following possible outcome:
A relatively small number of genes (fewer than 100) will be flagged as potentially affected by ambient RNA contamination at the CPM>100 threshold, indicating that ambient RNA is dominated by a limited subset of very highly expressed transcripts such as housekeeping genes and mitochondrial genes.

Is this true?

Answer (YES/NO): NO